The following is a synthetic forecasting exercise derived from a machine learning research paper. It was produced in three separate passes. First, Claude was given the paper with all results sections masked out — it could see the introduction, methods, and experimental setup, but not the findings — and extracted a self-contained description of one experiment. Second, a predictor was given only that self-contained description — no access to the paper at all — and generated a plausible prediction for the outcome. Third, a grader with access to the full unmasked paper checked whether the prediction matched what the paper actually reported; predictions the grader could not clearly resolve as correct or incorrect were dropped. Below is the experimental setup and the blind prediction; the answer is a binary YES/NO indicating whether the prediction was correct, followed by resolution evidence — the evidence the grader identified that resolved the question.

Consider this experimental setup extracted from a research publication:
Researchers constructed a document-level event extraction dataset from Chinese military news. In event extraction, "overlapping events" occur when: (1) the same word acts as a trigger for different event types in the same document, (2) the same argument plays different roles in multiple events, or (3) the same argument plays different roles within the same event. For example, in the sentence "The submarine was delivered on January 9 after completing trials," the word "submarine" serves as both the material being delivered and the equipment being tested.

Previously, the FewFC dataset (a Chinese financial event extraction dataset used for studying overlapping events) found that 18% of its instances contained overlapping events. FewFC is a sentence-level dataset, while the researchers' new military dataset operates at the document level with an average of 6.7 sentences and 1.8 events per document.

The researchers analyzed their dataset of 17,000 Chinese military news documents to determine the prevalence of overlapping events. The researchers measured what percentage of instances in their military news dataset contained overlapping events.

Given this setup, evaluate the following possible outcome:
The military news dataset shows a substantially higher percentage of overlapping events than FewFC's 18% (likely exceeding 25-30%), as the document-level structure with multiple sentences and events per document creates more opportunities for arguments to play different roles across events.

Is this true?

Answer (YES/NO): YES